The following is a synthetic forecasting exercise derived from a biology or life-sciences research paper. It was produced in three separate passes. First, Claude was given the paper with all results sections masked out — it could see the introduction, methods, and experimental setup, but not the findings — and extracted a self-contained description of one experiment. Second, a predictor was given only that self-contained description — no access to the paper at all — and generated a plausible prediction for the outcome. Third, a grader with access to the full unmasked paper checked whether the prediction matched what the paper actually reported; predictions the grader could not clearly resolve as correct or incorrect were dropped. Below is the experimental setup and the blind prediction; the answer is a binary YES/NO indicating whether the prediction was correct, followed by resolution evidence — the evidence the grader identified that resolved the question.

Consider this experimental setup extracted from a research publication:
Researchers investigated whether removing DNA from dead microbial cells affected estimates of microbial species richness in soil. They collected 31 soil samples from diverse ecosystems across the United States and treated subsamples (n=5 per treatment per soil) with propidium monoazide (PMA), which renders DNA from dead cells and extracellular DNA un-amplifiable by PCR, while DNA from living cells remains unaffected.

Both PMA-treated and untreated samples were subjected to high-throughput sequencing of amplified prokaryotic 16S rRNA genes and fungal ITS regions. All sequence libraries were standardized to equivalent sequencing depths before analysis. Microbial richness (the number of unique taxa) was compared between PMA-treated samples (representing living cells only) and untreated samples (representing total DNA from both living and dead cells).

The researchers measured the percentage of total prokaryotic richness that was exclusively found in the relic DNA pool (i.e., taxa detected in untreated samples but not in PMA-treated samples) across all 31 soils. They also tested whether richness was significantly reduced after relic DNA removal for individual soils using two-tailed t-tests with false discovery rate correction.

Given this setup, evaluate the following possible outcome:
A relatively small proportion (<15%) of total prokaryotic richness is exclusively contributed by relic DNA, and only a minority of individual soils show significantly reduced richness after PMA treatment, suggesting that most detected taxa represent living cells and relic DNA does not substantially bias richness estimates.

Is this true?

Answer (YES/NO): NO